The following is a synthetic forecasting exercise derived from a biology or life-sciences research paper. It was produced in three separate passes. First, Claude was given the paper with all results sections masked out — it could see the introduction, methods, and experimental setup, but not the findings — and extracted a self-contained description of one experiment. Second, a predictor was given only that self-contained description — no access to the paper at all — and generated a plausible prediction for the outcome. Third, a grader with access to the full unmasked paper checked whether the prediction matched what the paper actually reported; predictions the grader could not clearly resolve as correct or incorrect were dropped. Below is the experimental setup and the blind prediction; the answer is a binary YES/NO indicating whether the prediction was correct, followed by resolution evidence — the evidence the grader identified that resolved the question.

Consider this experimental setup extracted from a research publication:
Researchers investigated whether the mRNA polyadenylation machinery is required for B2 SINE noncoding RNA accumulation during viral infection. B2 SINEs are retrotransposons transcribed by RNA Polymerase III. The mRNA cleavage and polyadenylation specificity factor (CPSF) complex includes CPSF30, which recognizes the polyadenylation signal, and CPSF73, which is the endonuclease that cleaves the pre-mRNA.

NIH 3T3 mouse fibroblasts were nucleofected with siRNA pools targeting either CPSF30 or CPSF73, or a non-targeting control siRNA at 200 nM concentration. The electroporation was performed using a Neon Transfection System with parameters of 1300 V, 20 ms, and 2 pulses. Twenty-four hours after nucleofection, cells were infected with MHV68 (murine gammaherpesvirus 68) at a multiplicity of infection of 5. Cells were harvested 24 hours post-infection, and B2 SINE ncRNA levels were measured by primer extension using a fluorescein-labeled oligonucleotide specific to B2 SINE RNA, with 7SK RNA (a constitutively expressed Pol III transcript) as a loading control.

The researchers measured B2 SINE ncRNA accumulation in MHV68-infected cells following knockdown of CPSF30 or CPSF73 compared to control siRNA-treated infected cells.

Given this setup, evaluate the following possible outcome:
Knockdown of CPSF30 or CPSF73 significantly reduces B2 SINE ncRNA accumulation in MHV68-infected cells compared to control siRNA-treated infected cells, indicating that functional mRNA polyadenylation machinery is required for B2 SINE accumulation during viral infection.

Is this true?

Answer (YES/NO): NO